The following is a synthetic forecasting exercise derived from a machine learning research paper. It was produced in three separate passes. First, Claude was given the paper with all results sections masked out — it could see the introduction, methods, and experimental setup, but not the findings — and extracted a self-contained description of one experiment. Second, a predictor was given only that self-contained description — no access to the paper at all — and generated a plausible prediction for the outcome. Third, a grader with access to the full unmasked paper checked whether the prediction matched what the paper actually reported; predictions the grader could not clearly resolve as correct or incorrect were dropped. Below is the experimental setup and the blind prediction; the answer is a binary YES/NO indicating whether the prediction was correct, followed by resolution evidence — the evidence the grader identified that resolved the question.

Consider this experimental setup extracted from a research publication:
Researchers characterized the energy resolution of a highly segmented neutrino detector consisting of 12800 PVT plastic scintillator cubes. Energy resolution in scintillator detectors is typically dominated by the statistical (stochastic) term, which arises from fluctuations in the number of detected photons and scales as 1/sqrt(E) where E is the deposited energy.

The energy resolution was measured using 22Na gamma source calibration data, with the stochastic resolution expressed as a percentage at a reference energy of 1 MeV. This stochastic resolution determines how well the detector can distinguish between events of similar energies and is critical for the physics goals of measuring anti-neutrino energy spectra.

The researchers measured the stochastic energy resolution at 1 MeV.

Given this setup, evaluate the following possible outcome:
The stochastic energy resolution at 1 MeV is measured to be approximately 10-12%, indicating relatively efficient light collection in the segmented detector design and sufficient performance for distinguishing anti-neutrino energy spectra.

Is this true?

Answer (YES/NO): YES